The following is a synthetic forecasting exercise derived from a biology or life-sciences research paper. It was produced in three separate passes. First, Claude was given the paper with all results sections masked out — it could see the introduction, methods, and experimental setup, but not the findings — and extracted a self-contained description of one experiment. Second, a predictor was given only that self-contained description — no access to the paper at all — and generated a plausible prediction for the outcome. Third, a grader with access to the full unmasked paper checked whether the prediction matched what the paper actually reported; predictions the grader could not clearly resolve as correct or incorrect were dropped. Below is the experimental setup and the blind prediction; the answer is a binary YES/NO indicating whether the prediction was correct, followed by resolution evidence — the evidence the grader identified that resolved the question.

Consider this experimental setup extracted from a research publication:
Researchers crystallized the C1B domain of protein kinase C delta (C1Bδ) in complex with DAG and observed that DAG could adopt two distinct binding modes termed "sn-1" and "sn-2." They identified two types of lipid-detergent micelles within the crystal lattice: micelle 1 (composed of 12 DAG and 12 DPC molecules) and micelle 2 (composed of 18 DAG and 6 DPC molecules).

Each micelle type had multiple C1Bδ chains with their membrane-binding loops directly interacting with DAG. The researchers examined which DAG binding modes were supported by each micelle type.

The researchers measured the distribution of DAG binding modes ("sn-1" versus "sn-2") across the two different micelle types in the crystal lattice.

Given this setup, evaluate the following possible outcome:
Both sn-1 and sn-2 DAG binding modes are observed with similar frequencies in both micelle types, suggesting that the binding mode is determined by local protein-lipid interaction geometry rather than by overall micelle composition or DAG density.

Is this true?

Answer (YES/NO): NO